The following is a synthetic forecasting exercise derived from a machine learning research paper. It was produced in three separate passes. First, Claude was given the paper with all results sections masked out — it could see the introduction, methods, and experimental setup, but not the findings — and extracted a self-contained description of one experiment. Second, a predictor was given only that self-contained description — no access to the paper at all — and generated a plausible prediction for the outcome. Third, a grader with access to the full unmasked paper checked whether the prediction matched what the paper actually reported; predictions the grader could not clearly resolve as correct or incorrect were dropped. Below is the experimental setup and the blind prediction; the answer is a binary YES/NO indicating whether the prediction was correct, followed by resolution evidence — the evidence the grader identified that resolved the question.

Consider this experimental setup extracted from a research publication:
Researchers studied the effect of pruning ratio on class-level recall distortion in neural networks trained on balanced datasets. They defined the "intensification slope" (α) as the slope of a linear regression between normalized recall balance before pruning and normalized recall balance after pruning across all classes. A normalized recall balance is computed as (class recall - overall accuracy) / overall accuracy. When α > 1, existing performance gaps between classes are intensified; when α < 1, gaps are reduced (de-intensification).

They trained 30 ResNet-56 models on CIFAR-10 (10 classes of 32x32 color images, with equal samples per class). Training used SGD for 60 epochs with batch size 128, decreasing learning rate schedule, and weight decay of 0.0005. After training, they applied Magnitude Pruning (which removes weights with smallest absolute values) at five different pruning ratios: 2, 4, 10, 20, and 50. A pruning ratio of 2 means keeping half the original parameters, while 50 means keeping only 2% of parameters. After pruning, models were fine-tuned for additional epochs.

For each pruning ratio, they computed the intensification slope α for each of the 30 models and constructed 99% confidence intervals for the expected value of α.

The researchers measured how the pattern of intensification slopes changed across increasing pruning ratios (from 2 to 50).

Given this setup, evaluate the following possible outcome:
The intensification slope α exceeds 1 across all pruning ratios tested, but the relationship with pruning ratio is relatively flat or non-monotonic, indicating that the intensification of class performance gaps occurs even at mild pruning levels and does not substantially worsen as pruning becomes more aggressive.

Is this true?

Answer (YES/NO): NO